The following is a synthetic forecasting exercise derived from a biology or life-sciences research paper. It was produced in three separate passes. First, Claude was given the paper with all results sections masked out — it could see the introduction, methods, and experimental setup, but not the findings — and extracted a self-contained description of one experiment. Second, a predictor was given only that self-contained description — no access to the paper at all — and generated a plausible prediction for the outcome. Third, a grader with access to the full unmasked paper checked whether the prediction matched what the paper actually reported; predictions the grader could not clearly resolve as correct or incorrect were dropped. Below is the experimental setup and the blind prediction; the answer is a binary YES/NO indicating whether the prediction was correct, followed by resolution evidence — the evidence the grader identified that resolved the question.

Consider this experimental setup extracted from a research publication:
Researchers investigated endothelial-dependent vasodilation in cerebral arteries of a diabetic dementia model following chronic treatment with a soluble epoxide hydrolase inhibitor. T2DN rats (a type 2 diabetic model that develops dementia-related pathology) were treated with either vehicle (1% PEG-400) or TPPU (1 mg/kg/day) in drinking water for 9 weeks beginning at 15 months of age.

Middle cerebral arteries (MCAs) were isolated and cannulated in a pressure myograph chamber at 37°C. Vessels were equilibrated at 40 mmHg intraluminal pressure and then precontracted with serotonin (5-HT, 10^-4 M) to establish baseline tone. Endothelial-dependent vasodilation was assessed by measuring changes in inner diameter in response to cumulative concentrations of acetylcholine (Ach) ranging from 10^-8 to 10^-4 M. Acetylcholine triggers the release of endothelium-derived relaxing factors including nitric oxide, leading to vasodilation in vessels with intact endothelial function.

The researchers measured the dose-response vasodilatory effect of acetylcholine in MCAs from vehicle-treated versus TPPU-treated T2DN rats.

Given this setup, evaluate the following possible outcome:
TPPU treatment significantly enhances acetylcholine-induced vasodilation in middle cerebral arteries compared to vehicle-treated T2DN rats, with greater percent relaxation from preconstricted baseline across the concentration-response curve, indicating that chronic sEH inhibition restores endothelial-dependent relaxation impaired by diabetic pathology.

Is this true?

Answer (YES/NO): YES